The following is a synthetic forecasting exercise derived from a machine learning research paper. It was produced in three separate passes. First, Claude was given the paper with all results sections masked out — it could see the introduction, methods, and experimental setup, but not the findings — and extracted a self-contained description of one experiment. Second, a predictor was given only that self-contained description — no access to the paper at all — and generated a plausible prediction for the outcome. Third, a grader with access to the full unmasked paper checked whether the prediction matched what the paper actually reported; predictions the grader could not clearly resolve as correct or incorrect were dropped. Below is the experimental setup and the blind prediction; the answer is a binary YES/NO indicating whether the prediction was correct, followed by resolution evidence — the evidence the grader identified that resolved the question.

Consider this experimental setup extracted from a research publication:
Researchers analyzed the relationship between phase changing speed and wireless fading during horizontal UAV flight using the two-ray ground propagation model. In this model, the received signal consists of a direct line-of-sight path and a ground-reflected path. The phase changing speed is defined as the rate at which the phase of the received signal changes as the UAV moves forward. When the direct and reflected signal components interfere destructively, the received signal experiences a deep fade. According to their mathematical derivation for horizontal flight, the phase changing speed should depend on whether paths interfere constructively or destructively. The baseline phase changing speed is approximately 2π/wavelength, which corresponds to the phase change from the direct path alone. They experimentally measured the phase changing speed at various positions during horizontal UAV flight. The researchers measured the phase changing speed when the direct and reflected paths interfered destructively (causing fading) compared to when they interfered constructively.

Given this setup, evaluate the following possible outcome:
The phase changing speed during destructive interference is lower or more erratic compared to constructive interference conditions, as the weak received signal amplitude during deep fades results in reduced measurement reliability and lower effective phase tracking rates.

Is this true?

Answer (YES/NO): NO